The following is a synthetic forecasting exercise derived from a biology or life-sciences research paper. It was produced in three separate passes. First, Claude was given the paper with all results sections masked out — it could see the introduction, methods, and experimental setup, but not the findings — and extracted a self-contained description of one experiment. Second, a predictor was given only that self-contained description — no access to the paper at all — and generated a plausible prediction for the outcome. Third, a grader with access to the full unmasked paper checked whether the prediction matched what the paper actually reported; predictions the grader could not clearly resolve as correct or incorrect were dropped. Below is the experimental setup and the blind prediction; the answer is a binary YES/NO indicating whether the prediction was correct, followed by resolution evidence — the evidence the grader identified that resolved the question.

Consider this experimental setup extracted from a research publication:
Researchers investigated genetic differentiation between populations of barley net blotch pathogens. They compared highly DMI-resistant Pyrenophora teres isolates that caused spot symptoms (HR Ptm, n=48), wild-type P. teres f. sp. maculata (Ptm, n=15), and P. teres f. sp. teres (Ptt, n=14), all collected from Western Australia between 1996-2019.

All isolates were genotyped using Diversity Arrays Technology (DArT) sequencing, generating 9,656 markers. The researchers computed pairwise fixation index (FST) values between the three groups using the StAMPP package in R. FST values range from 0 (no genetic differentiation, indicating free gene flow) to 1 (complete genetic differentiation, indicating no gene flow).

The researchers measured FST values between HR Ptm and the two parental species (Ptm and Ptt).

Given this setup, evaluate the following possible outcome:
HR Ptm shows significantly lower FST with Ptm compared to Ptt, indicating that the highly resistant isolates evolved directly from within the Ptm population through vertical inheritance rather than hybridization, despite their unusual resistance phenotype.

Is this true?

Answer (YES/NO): NO